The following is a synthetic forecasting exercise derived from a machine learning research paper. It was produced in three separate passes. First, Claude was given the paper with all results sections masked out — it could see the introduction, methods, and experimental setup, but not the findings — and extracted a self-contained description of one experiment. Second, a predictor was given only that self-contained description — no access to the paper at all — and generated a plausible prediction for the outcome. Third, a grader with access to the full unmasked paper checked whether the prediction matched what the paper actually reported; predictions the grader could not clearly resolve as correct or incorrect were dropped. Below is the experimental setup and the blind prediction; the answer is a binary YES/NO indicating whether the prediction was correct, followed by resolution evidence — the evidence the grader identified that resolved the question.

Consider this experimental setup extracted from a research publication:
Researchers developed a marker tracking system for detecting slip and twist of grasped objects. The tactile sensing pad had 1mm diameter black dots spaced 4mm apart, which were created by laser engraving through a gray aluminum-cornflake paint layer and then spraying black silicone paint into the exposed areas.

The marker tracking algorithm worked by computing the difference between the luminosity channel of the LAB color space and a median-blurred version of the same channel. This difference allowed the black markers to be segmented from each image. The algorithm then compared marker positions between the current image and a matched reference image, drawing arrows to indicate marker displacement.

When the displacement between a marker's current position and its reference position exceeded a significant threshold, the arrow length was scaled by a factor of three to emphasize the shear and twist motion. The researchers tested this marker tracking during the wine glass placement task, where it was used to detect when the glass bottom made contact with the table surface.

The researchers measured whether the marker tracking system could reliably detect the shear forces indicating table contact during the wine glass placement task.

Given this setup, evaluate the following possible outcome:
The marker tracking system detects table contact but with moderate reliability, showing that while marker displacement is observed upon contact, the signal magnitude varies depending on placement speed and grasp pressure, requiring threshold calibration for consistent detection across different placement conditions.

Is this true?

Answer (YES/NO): NO